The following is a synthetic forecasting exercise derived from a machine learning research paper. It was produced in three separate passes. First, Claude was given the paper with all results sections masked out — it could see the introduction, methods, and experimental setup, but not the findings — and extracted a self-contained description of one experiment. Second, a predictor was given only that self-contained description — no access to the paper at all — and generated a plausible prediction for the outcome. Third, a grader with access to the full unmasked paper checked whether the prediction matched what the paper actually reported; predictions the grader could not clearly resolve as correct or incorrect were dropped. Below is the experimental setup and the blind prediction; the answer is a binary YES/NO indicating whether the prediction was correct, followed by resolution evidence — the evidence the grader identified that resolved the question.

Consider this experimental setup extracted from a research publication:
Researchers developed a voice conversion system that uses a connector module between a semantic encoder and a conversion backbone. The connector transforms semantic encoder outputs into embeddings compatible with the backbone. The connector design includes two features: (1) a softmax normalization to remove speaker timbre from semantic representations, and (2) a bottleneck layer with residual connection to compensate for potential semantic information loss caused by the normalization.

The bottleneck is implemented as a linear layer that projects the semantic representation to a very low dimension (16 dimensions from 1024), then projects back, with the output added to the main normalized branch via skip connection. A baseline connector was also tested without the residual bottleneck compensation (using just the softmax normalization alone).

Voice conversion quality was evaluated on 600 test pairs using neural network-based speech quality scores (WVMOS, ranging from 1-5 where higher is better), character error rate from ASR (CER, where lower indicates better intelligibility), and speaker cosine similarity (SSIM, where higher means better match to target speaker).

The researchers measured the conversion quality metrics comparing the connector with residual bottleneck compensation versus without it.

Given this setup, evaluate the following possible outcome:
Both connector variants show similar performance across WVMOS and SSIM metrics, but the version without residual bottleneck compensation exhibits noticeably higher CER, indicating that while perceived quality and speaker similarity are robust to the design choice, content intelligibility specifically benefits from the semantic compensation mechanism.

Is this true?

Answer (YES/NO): NO